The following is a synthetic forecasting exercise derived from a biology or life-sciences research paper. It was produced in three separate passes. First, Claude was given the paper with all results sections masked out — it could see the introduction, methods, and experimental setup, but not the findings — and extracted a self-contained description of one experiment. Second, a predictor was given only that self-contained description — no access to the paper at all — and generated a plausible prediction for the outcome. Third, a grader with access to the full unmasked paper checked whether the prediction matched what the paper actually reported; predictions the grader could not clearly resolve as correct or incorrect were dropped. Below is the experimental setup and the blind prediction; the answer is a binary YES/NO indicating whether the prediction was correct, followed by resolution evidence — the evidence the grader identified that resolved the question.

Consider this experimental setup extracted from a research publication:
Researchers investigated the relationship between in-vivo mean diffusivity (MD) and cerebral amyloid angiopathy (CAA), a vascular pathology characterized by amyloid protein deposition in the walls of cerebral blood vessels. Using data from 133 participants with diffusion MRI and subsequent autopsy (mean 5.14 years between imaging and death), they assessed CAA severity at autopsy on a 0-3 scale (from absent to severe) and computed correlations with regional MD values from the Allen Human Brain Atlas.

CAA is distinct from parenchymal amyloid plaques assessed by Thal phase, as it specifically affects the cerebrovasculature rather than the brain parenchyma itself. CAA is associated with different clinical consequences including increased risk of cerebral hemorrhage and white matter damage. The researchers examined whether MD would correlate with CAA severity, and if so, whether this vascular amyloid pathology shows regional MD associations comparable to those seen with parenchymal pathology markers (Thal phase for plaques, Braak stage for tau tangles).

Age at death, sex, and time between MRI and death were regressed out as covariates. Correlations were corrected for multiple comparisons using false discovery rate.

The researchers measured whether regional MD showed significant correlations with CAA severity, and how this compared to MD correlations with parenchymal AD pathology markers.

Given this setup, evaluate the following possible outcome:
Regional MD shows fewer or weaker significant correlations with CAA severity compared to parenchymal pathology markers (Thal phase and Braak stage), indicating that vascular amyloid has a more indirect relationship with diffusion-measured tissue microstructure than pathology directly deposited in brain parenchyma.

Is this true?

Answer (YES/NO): YES